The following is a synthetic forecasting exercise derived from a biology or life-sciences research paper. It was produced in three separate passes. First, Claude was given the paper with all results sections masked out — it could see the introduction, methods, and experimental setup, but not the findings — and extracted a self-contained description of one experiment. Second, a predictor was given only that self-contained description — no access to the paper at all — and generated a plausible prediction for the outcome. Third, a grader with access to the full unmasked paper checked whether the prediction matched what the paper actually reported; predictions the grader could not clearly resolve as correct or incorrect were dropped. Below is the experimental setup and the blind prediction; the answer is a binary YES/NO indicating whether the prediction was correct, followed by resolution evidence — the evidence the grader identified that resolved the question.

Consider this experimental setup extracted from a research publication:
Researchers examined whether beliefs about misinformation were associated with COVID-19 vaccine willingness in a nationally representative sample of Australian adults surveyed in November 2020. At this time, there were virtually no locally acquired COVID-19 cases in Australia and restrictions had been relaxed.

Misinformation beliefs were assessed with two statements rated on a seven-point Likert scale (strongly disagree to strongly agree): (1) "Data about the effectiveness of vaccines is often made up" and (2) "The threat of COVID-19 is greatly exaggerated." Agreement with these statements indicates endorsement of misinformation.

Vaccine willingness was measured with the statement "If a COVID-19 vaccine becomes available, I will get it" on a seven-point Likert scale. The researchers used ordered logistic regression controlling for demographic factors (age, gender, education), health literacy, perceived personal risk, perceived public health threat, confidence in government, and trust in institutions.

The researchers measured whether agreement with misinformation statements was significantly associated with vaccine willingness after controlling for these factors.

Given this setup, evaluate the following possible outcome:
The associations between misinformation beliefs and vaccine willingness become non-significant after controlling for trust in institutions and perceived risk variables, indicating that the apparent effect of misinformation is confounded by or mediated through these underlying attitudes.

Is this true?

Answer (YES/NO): NO